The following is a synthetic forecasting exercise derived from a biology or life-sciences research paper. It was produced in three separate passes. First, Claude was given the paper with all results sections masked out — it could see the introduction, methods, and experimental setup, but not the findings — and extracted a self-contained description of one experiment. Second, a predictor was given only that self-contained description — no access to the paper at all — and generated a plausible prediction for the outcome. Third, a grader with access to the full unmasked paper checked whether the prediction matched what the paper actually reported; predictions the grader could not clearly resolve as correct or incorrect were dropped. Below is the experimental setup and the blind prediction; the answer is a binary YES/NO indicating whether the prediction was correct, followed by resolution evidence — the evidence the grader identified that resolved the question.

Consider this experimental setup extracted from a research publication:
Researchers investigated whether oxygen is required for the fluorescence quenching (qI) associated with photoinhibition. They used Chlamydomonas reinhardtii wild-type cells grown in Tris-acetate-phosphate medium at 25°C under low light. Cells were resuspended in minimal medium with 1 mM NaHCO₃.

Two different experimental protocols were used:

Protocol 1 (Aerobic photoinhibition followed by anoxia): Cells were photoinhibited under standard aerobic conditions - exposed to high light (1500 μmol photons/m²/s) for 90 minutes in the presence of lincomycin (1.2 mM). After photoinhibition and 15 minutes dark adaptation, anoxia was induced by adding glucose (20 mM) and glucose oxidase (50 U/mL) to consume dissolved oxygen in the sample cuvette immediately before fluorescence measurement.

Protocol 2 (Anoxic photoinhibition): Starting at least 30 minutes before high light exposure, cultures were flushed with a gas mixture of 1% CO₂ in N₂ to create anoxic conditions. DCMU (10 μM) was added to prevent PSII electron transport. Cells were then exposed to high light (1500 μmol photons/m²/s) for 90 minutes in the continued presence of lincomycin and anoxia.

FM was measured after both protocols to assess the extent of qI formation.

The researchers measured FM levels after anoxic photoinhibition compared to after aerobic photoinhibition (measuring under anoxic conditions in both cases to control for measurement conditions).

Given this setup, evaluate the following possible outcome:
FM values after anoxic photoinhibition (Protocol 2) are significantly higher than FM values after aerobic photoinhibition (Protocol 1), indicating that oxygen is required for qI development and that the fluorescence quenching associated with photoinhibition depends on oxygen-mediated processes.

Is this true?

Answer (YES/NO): YES